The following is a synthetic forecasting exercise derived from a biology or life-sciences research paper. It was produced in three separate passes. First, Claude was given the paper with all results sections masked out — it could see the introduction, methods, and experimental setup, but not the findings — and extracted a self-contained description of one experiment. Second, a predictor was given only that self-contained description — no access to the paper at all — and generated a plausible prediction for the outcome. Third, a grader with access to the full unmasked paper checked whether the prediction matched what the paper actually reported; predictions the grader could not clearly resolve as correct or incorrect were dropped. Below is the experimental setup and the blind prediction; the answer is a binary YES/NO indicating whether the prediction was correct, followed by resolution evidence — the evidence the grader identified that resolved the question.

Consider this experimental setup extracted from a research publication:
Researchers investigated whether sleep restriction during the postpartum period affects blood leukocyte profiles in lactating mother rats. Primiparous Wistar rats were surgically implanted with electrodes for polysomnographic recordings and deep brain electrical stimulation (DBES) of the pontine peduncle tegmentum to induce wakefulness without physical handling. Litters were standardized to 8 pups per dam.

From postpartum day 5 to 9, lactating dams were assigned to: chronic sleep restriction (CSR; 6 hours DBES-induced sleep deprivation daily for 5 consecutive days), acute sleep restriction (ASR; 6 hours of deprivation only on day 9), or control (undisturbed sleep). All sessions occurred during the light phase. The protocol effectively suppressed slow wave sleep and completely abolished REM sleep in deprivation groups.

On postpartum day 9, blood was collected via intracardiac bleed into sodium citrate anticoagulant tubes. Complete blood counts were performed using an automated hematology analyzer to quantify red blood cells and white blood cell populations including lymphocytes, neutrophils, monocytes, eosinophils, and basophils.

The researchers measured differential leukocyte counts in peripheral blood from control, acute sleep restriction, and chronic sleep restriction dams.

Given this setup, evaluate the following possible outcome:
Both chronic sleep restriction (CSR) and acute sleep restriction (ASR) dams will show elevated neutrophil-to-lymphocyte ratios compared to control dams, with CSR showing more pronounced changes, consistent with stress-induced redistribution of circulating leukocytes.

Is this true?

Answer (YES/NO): NO